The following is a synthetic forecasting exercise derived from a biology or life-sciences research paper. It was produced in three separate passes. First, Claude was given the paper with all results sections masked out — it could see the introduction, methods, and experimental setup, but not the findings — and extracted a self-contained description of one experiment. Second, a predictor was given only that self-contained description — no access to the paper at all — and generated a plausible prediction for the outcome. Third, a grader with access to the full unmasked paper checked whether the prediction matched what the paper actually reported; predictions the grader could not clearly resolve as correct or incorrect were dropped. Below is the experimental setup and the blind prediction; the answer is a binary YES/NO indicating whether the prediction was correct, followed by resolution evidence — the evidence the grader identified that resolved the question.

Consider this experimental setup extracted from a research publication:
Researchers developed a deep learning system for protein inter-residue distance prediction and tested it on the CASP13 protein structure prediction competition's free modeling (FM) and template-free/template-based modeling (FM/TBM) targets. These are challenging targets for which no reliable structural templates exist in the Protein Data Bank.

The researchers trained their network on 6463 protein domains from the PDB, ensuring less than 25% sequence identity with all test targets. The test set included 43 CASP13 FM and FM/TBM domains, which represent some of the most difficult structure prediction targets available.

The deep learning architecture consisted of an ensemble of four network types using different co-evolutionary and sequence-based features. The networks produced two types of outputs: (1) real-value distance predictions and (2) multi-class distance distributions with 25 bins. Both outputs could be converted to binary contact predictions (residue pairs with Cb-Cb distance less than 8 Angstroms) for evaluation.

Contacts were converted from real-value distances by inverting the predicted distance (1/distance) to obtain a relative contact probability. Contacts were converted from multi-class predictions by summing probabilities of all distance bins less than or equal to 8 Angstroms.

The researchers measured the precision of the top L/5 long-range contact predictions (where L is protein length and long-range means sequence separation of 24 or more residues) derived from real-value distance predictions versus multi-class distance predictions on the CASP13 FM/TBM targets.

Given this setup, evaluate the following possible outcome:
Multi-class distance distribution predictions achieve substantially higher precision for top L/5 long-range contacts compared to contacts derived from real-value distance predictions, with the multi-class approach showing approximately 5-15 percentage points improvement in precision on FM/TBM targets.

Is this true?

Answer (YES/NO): NO